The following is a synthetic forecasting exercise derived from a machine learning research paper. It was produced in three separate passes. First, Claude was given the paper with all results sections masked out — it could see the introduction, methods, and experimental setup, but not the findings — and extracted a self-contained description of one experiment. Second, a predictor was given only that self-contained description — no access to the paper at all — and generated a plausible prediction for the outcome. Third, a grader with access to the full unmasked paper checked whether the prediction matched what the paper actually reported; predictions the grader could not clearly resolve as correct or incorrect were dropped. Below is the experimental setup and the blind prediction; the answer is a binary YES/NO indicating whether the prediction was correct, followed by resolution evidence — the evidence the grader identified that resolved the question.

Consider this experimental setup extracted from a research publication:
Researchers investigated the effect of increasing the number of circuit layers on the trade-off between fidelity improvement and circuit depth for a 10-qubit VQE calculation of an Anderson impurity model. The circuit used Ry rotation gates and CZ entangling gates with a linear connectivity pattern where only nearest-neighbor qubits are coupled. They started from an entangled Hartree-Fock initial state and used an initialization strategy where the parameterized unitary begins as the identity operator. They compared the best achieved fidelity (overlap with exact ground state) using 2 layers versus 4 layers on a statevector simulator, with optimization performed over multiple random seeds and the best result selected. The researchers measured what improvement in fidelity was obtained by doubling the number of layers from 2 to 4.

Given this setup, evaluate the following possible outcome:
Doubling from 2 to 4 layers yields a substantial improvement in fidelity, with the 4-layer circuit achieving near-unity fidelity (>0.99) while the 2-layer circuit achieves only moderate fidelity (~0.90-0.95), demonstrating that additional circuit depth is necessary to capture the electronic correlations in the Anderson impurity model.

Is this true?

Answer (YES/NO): NO